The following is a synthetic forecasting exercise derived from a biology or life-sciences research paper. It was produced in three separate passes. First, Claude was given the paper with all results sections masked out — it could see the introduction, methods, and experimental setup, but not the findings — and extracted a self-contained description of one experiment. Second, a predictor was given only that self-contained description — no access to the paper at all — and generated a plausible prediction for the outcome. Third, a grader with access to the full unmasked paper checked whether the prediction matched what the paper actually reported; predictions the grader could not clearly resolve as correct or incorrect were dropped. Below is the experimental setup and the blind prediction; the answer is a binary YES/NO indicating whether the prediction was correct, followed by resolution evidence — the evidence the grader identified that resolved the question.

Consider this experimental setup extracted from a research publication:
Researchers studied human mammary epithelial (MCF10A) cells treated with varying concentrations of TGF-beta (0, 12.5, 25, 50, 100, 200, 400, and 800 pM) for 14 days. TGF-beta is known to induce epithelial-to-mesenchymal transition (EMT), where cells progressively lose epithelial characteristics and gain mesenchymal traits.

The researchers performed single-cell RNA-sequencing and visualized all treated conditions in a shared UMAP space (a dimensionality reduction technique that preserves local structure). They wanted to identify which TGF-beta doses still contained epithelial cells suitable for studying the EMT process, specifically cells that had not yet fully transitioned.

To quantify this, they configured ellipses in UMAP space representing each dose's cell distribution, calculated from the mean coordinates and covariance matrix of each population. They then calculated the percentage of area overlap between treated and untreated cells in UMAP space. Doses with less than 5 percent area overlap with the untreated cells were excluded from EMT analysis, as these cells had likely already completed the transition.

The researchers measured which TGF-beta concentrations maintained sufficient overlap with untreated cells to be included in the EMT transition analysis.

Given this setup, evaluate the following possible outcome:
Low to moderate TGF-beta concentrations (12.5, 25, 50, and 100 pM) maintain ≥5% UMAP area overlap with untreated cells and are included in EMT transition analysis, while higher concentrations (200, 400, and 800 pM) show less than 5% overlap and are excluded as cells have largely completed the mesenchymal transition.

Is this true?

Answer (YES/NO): NO